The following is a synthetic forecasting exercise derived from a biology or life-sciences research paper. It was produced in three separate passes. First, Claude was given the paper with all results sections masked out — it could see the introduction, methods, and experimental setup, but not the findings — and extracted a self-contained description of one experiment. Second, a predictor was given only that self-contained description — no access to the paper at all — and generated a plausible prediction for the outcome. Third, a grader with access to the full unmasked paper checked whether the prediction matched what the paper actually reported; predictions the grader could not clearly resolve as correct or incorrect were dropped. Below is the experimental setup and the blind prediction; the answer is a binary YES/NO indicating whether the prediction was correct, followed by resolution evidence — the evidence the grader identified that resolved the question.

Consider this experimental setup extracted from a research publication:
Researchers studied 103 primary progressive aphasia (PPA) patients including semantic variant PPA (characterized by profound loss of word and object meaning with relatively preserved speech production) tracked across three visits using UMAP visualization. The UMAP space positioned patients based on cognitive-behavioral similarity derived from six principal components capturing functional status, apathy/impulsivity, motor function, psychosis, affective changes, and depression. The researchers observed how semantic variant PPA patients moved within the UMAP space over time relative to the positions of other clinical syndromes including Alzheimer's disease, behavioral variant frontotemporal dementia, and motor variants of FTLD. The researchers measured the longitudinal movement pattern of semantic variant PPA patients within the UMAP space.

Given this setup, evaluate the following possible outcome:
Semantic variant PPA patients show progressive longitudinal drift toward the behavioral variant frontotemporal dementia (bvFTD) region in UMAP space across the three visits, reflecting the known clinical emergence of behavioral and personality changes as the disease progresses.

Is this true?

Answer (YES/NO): YES